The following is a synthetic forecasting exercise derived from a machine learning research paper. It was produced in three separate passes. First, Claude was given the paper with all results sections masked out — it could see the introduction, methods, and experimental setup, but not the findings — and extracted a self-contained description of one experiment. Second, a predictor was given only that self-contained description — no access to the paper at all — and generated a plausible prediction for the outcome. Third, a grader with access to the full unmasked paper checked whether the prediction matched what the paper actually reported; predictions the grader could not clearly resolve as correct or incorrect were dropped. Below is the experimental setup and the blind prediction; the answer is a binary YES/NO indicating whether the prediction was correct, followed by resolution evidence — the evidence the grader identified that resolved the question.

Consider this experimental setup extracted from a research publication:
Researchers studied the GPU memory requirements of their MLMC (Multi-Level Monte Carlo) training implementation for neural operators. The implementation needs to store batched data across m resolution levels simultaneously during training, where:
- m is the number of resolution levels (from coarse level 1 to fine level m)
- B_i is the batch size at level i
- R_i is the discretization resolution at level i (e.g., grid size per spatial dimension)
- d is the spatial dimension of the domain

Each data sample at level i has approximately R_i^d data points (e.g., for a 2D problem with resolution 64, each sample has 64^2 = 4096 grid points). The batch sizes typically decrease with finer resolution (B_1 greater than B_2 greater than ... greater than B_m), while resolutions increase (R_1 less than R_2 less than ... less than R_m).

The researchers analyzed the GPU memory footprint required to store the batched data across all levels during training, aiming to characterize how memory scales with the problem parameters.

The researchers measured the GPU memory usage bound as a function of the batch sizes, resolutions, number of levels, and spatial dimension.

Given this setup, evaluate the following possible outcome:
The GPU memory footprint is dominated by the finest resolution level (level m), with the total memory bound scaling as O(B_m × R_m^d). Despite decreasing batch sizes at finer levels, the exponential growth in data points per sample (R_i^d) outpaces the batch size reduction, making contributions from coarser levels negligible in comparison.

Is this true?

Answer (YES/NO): NO